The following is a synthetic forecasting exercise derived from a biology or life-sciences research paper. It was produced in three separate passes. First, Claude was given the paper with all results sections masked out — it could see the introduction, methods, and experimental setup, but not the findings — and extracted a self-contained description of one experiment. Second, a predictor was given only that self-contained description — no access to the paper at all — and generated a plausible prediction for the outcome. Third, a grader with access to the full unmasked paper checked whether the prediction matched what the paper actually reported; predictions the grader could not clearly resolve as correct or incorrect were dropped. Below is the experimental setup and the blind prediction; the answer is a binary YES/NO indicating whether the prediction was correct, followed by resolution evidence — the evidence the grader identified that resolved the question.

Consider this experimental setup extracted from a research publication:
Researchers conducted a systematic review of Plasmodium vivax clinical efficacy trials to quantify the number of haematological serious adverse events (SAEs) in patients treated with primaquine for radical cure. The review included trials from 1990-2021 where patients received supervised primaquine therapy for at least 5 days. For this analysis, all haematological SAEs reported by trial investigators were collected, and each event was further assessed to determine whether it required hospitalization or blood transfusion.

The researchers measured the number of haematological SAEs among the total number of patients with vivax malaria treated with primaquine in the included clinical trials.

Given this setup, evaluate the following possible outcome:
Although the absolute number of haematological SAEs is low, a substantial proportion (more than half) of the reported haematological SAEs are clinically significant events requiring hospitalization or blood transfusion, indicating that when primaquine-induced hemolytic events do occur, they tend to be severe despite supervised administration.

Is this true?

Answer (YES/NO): NO